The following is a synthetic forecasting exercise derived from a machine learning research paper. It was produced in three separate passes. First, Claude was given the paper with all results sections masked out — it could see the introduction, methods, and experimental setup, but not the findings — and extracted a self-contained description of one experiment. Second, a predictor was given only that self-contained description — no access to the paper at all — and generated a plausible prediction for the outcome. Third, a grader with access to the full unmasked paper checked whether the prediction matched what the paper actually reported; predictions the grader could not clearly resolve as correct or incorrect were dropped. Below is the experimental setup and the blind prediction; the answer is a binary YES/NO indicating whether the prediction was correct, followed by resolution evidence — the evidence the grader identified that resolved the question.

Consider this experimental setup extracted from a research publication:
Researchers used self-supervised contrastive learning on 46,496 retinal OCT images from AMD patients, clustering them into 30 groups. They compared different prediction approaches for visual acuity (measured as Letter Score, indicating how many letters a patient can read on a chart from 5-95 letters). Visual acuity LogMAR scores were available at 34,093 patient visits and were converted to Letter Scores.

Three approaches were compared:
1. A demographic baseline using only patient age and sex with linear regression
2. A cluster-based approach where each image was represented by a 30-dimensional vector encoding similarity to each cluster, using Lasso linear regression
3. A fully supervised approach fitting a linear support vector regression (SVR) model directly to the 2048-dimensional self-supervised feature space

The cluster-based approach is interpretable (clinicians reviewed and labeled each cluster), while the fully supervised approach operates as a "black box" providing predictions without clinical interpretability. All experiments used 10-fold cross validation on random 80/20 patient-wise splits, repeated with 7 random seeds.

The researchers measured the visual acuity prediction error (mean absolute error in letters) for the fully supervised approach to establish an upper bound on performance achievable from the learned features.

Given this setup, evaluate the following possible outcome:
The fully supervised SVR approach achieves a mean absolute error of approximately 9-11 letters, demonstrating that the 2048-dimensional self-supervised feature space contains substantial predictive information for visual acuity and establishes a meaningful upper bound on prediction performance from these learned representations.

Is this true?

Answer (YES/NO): YES